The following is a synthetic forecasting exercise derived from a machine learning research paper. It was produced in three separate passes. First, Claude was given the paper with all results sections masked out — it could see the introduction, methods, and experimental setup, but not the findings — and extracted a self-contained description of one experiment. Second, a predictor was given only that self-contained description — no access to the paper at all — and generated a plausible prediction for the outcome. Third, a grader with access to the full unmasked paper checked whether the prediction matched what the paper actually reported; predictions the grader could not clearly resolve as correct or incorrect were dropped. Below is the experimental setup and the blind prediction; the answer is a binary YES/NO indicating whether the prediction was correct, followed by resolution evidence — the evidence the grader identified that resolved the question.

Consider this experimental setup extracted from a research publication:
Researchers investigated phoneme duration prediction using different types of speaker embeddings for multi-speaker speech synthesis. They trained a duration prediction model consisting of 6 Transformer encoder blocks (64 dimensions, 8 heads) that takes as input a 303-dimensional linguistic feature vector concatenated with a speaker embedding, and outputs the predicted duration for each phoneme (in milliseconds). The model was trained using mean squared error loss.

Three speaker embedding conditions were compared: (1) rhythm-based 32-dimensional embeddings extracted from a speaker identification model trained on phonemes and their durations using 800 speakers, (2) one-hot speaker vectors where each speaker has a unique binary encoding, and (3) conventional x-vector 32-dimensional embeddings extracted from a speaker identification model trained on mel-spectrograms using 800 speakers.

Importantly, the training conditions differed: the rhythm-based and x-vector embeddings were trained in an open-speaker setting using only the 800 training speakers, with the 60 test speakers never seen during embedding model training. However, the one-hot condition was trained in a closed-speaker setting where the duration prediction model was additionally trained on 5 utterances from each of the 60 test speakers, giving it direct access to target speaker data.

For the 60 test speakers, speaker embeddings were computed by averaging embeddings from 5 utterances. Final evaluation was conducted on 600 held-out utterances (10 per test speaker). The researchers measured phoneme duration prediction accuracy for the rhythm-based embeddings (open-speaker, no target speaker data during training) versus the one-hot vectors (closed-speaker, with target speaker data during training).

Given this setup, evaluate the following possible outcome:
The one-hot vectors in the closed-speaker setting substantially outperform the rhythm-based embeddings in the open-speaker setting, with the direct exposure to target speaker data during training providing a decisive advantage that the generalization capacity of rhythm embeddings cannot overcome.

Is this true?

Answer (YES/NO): NO